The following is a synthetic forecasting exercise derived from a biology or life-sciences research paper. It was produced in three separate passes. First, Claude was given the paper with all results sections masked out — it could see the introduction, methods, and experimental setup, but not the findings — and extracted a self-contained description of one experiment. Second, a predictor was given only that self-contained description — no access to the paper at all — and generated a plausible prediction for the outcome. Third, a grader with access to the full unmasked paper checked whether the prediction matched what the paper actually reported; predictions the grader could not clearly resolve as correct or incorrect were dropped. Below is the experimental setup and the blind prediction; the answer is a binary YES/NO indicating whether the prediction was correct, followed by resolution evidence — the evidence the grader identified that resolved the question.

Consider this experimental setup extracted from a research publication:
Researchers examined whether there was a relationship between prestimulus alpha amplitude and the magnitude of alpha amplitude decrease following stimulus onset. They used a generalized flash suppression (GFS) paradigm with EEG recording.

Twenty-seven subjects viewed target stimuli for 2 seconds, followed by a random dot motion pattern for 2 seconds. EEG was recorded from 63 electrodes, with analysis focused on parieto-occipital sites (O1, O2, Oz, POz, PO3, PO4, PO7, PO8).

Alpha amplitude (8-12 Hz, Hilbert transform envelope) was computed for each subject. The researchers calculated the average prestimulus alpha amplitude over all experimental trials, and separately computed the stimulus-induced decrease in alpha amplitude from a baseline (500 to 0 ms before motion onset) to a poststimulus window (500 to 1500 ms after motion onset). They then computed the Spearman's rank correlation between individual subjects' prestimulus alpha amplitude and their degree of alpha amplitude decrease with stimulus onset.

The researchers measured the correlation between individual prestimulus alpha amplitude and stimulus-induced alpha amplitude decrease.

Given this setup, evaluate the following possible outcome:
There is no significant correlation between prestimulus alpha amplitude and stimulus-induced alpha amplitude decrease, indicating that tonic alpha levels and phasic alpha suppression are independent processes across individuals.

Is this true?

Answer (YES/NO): NO